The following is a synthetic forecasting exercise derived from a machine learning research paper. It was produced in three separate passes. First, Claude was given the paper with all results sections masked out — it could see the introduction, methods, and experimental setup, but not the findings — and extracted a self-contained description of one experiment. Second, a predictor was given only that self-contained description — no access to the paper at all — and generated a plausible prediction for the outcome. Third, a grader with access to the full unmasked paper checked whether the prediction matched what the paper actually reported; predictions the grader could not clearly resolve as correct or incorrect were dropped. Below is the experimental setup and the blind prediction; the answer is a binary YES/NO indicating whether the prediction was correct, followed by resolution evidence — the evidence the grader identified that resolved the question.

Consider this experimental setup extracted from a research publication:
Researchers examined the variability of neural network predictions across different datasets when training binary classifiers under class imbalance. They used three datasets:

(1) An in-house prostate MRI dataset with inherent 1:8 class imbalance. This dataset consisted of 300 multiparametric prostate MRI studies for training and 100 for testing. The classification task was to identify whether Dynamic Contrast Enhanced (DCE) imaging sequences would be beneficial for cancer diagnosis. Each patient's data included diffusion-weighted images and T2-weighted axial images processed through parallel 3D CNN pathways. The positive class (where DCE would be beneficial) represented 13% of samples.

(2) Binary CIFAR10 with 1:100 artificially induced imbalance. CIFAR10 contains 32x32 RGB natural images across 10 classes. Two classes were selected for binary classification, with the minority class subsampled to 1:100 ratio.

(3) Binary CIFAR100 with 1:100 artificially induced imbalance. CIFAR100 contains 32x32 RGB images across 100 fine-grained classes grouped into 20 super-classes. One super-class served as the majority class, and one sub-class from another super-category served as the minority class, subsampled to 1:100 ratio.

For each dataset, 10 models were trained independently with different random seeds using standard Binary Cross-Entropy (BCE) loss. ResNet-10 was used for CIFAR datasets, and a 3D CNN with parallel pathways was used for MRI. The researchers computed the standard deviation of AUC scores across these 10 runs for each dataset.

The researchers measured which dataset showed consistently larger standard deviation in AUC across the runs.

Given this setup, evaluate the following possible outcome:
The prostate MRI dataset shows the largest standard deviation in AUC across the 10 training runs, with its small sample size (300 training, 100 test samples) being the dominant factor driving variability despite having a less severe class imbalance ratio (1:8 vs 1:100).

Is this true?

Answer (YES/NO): YES